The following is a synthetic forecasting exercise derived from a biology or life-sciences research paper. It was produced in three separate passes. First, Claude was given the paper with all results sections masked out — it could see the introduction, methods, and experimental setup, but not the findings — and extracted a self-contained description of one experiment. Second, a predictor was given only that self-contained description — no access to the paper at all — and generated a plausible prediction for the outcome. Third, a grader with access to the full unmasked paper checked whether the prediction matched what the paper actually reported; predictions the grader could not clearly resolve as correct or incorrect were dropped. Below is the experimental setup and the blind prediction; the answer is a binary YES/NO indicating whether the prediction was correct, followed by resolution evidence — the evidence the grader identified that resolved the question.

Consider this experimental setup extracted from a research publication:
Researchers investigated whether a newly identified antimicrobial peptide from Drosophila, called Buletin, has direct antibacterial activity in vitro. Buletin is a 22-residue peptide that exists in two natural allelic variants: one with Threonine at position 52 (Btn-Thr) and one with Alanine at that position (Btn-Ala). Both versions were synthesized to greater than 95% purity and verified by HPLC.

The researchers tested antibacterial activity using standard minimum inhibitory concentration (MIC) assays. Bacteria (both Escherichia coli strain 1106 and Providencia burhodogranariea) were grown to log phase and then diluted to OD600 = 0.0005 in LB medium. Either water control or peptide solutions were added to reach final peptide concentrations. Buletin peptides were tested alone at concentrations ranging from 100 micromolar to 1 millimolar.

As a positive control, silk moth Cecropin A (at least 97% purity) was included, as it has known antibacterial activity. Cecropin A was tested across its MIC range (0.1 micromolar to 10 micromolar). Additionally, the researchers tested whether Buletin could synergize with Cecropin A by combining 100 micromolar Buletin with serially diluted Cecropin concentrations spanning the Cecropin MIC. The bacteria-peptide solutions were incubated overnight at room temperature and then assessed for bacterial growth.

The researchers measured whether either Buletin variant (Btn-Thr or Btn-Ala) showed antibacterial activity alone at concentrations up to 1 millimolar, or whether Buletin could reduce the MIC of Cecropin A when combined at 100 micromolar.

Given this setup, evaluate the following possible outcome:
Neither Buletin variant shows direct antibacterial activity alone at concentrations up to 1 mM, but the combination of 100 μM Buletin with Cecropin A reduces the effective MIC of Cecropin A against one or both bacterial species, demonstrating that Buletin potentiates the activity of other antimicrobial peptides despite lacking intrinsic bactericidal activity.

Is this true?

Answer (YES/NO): NO